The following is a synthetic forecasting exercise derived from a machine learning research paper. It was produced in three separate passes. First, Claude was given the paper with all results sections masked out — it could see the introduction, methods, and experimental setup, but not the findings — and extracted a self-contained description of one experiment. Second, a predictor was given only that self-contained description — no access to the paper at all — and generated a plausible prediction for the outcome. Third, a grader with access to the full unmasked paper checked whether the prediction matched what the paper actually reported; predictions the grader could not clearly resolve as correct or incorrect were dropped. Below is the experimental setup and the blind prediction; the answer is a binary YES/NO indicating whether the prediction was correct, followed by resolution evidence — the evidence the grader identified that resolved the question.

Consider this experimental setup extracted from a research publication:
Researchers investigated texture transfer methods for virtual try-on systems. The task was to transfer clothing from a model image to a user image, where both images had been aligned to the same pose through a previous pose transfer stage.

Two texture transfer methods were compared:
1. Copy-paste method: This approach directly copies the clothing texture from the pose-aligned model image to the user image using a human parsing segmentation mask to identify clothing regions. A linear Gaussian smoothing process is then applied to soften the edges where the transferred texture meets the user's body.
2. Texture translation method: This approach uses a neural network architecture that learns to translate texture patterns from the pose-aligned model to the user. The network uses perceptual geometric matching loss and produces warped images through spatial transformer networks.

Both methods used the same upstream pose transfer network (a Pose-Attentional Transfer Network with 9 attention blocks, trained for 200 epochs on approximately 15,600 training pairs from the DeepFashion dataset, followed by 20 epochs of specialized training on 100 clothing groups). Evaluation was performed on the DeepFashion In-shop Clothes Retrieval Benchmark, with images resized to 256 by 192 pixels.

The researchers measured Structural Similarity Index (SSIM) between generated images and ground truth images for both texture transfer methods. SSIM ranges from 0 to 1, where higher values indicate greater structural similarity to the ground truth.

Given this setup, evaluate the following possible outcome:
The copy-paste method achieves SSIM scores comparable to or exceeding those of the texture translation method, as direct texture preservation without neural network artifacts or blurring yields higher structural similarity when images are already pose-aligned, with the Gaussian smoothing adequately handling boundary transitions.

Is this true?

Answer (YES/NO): YES